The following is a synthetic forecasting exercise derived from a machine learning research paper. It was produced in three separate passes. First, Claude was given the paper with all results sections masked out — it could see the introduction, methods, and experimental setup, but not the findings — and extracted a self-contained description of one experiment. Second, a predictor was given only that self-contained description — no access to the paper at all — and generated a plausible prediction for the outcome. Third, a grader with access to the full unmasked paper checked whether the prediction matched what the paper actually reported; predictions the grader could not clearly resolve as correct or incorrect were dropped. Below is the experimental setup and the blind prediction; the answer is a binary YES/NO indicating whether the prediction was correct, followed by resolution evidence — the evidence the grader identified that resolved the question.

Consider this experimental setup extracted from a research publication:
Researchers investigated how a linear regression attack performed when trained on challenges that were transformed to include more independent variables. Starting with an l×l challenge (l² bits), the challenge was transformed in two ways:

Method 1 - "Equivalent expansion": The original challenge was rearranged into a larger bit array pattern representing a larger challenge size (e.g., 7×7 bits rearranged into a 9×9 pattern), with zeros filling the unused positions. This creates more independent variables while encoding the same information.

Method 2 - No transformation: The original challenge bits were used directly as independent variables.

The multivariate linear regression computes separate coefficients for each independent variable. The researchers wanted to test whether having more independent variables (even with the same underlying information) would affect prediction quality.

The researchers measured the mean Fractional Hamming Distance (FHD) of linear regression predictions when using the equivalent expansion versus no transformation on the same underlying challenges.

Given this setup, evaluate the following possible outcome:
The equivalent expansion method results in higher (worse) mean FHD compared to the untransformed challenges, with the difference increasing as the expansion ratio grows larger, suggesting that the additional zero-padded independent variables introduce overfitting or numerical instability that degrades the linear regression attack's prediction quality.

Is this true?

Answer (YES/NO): YES